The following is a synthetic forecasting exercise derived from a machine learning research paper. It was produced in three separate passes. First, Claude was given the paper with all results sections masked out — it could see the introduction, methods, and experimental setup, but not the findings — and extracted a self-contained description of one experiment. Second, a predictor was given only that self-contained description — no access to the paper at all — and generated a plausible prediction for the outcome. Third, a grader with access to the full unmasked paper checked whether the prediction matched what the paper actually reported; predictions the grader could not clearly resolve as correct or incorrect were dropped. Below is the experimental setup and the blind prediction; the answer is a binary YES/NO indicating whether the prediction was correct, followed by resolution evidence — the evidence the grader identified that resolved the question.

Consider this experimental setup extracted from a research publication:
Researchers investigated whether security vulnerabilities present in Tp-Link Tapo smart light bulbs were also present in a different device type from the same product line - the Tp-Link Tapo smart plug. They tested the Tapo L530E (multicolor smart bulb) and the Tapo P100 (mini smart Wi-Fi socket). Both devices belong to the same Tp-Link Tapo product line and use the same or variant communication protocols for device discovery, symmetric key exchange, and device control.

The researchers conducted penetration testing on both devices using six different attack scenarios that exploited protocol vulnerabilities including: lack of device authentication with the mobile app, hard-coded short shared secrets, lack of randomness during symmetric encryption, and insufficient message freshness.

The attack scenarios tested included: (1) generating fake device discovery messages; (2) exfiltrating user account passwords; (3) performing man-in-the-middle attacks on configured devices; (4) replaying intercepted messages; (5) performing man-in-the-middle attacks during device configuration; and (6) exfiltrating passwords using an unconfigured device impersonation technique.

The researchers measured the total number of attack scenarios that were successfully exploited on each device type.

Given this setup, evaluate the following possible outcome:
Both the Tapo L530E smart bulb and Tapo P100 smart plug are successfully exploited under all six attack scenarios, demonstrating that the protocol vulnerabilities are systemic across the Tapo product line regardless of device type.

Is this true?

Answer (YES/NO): NO